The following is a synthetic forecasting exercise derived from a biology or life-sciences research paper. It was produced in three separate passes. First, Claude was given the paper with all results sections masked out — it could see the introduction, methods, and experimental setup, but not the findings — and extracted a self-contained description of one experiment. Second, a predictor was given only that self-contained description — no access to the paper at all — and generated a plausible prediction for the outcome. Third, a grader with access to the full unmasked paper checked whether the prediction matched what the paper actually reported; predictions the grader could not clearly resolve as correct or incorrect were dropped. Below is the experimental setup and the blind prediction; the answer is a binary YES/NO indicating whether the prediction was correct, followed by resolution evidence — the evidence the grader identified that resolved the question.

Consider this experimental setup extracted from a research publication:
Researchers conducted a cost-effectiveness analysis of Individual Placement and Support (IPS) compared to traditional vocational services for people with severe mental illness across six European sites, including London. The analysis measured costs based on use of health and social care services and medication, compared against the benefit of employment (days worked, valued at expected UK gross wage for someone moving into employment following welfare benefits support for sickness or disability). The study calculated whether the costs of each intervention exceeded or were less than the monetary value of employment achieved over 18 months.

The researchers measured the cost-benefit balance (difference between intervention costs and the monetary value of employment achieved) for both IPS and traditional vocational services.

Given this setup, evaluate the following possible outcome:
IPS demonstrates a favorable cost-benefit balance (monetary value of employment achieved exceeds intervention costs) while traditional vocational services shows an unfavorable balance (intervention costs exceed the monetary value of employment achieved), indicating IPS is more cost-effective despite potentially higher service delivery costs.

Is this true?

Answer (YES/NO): NO